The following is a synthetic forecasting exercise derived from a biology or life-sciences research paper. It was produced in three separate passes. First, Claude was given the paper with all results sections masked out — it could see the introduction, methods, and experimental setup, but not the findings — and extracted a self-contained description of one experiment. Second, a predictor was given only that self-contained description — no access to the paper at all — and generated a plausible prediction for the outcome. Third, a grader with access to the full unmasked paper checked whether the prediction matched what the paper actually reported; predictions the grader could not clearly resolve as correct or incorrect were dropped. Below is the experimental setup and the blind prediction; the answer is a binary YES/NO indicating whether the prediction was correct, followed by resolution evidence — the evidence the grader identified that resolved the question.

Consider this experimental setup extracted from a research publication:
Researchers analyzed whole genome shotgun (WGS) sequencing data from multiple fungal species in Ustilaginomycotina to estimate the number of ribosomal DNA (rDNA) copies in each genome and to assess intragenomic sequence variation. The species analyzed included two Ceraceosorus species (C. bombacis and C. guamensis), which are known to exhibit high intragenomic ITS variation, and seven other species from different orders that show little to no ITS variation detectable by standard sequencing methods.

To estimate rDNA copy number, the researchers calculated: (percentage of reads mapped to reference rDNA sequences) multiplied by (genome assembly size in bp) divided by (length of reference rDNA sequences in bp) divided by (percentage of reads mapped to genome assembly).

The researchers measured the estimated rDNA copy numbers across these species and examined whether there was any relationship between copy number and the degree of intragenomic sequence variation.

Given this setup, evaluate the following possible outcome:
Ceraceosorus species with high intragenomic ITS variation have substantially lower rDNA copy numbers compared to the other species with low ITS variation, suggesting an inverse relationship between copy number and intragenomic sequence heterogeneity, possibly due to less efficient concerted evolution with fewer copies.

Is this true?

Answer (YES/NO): YES